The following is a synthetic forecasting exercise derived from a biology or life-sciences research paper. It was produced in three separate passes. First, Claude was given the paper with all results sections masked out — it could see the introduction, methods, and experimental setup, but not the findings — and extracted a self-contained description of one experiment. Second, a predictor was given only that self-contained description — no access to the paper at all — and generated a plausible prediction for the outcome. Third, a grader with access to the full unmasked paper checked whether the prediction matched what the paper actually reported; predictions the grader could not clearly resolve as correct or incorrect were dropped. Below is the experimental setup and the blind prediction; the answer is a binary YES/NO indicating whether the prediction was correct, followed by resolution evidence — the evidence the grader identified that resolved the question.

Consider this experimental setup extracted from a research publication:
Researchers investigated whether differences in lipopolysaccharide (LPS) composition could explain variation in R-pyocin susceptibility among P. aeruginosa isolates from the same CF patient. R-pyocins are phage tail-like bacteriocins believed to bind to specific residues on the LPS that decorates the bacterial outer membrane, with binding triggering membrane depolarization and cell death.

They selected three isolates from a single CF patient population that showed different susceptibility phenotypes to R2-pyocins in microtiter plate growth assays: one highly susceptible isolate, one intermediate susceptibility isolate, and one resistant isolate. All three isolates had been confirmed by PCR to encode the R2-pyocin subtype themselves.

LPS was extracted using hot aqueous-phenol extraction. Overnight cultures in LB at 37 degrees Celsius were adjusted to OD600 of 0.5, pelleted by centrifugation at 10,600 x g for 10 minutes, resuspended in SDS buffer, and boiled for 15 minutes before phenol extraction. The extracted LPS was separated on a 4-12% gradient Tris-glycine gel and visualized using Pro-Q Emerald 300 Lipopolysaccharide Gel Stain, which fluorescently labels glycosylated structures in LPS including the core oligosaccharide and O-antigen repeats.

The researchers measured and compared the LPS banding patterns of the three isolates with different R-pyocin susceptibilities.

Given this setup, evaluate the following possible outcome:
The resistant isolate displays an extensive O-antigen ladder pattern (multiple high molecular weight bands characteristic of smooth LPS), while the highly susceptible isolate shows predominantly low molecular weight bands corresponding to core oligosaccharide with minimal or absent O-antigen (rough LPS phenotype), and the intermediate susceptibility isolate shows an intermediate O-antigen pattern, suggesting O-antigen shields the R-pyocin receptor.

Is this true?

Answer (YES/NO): NO